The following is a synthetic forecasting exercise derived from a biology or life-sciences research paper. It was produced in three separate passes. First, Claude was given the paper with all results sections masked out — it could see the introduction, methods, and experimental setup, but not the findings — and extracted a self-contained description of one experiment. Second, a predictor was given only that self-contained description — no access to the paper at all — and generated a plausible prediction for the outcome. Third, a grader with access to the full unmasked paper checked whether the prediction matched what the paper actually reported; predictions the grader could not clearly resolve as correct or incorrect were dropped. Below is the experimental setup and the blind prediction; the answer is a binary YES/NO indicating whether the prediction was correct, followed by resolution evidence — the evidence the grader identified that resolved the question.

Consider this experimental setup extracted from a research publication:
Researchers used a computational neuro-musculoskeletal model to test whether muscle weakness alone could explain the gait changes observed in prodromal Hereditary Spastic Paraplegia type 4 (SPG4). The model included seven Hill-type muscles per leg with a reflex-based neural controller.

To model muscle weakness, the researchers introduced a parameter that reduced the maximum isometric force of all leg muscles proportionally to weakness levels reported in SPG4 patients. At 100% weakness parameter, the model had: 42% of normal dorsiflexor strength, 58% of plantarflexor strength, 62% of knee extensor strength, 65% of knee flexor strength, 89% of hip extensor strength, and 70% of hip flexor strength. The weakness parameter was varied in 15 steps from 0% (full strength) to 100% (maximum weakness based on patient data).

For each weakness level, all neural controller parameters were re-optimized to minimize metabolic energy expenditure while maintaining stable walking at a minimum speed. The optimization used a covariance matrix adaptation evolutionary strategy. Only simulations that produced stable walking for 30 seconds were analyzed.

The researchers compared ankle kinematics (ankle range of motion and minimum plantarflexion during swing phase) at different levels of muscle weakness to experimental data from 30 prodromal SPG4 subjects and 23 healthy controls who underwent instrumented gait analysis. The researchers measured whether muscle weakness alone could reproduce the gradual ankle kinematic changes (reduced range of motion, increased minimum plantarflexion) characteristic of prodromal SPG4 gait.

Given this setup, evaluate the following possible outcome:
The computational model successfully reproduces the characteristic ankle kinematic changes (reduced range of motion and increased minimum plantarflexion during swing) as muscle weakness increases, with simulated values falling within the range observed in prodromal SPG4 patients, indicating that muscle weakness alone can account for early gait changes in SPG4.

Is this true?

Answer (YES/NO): NO